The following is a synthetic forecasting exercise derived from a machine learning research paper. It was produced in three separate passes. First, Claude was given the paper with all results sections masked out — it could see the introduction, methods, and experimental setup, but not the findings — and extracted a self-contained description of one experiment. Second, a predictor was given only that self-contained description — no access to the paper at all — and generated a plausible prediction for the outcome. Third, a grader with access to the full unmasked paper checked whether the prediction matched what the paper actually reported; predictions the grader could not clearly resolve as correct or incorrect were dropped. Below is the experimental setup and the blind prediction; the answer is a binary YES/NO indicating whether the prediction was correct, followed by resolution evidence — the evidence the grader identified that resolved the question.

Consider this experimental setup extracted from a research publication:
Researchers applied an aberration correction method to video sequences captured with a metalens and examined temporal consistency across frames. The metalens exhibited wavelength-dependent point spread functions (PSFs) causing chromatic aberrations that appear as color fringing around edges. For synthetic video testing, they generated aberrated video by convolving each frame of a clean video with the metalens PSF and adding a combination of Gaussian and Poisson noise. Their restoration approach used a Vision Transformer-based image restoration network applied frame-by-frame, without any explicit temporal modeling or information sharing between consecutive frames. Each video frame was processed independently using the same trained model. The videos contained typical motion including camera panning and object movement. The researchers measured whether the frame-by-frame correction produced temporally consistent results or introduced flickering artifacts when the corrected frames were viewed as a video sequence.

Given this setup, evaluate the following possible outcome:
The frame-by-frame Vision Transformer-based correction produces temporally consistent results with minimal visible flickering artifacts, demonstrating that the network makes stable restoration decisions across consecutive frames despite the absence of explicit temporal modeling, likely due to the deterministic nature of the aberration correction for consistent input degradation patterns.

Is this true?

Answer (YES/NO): NO